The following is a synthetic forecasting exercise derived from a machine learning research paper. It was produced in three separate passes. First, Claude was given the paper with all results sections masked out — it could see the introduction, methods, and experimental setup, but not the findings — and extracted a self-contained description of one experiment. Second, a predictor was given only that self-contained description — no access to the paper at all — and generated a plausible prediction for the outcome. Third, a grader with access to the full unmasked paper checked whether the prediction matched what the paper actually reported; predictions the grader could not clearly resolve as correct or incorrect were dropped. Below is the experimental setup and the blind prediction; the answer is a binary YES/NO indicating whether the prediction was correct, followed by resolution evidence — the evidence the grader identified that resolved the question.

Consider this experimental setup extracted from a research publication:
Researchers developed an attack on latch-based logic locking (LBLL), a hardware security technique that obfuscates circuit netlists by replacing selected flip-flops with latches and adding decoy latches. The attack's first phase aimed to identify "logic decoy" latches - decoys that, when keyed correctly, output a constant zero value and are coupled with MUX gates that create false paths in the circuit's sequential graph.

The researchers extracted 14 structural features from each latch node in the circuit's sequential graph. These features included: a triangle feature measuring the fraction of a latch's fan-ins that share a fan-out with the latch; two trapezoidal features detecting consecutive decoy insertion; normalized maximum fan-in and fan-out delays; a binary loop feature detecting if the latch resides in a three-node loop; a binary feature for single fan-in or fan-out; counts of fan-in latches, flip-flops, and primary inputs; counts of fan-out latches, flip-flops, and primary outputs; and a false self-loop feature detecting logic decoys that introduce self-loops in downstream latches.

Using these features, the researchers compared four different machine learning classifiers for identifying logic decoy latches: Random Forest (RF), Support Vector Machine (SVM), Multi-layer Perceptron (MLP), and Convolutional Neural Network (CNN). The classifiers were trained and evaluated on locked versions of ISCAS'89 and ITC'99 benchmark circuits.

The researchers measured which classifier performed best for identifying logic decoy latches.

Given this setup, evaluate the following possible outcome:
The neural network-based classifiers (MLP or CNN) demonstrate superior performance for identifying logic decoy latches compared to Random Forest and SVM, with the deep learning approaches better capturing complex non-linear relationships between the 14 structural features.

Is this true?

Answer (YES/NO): NO